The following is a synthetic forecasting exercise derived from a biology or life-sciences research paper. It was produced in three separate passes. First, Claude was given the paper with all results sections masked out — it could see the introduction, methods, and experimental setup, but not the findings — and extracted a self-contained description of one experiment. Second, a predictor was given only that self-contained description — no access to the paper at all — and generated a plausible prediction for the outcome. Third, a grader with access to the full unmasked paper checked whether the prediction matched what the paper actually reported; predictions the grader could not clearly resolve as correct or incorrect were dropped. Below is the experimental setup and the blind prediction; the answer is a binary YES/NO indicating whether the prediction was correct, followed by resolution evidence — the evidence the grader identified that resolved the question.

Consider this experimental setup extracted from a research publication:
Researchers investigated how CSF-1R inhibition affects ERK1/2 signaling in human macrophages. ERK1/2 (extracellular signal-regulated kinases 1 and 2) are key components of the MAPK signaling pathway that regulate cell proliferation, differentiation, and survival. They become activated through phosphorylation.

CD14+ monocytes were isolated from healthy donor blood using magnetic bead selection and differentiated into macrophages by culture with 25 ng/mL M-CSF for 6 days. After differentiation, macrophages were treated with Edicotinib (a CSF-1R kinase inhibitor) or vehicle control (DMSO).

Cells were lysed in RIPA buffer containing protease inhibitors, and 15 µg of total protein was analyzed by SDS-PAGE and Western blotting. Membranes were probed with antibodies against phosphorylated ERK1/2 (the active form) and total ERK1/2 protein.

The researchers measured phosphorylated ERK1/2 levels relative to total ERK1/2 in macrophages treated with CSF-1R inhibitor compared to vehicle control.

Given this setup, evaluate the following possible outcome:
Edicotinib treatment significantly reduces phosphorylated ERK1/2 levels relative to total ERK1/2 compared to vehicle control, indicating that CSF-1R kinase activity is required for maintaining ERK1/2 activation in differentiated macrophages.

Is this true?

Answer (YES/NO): YES